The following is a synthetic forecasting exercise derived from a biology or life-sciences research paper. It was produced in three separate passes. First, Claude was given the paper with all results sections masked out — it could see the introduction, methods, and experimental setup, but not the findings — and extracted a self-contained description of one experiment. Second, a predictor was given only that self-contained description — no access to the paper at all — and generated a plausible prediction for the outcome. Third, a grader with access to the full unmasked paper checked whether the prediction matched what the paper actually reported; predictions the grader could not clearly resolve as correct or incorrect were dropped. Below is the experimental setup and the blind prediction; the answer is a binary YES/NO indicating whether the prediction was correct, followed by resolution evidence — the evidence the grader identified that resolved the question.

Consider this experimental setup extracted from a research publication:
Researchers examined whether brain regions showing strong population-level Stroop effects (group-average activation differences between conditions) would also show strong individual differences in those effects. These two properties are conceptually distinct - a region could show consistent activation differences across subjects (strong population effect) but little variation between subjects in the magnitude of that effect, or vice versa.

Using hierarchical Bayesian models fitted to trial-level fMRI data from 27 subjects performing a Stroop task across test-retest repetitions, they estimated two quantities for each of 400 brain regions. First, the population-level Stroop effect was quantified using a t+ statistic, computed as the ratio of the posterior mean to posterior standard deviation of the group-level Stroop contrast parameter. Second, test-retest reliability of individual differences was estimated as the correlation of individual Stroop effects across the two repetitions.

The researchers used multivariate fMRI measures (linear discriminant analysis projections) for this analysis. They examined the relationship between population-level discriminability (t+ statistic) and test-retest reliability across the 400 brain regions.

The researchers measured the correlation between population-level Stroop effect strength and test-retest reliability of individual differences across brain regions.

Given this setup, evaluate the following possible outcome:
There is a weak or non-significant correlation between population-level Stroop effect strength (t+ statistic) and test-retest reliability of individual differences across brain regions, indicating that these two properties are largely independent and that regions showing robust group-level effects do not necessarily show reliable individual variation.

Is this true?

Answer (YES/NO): NO